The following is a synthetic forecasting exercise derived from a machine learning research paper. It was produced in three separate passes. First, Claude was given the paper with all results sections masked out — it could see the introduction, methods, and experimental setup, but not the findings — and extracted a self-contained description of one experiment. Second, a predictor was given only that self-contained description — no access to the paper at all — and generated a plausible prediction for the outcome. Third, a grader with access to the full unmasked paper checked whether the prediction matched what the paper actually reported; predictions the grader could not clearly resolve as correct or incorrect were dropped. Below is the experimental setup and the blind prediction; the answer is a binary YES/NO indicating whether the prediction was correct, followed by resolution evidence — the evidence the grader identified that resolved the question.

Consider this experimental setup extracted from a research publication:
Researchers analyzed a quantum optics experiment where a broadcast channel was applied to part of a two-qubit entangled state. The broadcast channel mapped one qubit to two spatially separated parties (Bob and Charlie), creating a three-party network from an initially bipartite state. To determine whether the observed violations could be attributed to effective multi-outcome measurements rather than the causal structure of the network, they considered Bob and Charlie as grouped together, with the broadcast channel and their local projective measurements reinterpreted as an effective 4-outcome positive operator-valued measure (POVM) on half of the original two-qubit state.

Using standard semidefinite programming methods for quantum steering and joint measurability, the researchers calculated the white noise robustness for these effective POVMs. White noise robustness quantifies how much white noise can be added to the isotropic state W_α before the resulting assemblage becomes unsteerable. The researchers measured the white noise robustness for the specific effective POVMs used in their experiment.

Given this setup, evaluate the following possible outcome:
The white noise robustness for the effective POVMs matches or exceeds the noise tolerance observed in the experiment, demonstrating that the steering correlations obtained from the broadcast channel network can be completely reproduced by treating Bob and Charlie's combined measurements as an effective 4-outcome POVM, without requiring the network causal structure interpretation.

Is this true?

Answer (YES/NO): NO